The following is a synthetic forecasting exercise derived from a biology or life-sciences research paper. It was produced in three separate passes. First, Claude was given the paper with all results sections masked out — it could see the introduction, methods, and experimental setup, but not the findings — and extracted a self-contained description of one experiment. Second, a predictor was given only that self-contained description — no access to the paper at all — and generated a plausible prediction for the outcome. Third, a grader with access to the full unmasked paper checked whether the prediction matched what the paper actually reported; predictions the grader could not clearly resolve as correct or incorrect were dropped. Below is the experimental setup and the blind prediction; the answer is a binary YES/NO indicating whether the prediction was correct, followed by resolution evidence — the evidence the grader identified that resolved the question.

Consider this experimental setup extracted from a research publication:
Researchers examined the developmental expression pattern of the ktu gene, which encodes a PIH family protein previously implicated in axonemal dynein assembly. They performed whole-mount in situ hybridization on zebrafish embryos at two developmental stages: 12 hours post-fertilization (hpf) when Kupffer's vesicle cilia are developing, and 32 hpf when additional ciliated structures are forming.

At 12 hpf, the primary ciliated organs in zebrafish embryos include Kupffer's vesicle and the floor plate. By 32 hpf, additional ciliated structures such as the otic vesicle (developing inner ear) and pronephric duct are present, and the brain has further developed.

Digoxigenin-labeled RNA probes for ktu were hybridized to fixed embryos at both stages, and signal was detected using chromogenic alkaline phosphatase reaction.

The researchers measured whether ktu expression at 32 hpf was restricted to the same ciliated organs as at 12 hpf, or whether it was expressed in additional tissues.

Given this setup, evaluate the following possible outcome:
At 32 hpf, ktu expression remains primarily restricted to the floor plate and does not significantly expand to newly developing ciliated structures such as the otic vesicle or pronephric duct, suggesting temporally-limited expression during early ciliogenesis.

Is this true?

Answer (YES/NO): NO